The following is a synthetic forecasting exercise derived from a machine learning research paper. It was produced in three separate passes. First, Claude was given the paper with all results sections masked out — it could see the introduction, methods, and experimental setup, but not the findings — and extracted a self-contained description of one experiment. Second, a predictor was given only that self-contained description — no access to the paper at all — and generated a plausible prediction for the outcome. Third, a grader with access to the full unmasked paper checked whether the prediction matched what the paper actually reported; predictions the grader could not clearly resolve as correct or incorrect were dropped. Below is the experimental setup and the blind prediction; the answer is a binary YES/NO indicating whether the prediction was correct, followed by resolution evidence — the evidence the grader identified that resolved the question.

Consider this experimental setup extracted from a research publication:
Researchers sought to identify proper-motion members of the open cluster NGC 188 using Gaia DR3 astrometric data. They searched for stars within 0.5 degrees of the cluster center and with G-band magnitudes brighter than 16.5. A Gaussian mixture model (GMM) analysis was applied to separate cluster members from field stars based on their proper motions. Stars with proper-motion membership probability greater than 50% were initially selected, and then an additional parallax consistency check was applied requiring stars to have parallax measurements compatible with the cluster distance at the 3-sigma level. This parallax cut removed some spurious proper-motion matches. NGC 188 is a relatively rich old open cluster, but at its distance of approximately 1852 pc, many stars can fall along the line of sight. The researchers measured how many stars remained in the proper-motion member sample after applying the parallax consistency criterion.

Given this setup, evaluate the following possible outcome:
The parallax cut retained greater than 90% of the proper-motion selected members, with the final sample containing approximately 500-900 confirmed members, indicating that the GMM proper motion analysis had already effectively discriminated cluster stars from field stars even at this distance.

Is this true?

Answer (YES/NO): YES